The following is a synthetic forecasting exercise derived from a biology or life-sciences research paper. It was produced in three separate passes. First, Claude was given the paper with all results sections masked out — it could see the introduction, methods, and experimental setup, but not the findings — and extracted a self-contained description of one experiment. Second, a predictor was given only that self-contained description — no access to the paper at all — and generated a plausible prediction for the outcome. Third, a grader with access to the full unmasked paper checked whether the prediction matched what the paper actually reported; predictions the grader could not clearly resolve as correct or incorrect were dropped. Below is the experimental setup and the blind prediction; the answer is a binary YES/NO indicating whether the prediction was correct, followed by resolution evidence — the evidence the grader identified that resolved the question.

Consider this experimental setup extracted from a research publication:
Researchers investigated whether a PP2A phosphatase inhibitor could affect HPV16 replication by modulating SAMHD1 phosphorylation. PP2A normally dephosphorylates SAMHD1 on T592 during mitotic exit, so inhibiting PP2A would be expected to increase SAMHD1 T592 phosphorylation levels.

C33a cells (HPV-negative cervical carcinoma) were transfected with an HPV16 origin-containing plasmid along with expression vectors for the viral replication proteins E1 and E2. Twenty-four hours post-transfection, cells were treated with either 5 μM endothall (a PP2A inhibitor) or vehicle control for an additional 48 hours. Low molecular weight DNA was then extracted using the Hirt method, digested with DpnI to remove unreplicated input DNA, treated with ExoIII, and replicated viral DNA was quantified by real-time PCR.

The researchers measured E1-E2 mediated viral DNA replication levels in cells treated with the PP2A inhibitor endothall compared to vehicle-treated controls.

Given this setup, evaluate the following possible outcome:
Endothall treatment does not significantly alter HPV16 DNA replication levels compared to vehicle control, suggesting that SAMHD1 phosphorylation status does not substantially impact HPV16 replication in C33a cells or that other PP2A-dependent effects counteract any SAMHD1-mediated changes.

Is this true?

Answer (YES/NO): NO